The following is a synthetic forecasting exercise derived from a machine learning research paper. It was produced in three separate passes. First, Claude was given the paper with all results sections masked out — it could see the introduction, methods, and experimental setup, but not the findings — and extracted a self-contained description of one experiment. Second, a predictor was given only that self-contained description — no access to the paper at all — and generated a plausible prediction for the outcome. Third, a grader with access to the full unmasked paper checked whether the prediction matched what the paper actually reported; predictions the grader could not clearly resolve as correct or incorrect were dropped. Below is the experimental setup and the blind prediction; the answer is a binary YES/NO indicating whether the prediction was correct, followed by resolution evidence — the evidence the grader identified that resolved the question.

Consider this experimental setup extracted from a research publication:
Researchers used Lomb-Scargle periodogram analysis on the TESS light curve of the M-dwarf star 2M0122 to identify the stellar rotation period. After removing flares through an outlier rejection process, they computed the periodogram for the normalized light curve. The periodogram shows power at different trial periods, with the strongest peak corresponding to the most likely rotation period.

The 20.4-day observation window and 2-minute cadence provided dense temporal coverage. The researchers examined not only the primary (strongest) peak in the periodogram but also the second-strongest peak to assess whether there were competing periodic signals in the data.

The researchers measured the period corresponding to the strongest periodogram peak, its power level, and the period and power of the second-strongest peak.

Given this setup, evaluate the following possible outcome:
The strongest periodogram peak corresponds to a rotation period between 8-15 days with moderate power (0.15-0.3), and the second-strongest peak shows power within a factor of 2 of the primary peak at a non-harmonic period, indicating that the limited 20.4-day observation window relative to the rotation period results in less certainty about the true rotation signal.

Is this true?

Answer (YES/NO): NO